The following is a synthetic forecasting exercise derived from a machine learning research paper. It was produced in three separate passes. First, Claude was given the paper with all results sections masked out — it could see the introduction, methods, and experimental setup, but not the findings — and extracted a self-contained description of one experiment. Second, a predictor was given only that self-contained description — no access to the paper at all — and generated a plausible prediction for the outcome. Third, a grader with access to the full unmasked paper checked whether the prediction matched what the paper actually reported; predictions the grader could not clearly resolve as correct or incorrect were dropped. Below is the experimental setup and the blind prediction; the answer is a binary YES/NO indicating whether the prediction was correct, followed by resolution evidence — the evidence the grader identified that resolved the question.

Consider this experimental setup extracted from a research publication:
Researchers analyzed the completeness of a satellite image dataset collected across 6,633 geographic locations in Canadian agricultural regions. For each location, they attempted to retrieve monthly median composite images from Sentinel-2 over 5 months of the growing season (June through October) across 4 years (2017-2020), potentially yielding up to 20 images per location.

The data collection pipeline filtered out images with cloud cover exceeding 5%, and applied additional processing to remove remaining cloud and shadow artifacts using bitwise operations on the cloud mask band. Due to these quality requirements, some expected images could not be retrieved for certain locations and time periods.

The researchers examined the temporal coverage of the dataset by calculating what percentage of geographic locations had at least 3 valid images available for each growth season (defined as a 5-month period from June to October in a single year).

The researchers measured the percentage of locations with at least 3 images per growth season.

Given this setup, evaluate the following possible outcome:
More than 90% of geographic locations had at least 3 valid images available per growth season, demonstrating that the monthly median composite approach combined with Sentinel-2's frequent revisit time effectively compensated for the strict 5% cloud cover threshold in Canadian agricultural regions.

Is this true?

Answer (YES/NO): NO